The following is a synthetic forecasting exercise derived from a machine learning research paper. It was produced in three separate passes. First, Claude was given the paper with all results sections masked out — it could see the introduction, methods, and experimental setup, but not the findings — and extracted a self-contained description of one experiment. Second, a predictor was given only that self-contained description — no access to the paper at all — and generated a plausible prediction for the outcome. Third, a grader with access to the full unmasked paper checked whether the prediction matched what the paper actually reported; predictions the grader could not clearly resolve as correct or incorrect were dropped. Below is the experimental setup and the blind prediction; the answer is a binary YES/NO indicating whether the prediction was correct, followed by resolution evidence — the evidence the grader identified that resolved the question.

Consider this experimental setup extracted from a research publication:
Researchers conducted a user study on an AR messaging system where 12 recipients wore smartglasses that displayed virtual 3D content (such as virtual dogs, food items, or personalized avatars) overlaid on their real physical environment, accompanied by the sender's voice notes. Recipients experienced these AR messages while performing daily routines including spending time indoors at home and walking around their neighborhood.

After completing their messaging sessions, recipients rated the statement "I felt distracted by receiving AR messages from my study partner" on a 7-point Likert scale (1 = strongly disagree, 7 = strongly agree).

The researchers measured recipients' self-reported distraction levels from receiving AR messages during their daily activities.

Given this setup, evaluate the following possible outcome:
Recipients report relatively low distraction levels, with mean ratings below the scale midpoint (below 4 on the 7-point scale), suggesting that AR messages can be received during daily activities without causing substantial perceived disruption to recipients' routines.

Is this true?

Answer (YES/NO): NO